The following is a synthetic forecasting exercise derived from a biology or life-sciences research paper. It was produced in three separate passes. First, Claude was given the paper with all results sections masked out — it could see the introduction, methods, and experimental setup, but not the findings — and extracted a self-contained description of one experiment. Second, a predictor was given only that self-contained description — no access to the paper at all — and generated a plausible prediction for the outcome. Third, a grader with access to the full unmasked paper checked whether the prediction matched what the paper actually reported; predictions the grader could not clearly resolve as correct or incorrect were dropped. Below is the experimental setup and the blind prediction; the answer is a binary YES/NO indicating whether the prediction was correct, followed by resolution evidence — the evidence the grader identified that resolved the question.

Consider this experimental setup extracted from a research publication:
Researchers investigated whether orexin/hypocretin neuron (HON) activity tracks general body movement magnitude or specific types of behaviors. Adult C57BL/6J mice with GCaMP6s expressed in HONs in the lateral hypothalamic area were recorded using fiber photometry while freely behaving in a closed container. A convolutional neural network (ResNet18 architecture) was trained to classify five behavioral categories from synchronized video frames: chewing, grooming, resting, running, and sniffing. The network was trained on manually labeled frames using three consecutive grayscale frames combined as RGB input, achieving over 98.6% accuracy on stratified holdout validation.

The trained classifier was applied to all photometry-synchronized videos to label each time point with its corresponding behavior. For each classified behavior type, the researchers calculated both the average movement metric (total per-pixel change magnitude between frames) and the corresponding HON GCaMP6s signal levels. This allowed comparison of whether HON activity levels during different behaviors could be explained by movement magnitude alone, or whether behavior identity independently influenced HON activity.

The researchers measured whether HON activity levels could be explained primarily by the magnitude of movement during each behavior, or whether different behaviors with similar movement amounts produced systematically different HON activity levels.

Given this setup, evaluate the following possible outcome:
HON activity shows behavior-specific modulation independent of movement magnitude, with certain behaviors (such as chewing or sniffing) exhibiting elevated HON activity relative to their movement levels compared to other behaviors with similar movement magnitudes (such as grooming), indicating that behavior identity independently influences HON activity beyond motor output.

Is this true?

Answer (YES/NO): NO